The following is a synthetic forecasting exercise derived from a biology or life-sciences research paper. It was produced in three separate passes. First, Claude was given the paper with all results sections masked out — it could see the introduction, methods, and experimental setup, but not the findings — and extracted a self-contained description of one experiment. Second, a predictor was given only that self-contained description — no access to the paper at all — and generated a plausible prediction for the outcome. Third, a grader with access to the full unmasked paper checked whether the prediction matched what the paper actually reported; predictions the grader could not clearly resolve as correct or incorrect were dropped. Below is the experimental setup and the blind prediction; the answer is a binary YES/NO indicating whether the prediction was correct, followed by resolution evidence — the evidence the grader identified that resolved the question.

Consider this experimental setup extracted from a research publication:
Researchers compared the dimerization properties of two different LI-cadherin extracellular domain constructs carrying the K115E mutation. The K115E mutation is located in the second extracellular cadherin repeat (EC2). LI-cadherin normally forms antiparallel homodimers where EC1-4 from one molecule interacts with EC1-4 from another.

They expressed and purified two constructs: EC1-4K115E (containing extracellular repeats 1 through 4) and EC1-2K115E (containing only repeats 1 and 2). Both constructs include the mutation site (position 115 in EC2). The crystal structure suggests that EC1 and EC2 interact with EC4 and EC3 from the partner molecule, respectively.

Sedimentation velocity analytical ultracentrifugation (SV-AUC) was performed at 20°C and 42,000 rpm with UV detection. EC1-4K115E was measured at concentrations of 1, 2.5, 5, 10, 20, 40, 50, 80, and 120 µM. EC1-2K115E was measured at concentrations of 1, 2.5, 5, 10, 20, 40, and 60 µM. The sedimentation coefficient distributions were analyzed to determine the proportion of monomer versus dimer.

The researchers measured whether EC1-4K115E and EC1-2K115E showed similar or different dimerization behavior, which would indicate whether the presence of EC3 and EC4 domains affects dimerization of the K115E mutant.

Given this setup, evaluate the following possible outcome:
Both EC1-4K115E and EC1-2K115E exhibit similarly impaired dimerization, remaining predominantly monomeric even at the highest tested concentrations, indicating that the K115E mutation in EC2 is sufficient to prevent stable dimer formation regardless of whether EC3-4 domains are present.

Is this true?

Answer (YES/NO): NO